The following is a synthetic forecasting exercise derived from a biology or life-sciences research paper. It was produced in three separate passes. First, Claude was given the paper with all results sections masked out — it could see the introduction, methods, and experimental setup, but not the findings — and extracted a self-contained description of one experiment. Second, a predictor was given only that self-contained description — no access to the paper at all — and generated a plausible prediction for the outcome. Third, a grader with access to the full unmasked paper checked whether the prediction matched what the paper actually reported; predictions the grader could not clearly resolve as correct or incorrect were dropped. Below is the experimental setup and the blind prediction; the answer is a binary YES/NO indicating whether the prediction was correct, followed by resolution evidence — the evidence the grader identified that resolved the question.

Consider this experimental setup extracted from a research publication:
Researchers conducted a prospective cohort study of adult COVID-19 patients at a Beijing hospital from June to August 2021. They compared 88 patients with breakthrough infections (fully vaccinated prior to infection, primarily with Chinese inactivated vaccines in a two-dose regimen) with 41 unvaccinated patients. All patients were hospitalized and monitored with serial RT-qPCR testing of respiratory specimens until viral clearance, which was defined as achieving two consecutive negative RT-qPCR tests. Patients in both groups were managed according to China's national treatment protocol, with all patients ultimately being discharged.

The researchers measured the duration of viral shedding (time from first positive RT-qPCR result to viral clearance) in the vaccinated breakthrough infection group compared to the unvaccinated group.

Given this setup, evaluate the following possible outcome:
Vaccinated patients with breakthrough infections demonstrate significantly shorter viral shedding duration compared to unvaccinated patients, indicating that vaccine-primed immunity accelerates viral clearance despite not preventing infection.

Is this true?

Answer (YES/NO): YES